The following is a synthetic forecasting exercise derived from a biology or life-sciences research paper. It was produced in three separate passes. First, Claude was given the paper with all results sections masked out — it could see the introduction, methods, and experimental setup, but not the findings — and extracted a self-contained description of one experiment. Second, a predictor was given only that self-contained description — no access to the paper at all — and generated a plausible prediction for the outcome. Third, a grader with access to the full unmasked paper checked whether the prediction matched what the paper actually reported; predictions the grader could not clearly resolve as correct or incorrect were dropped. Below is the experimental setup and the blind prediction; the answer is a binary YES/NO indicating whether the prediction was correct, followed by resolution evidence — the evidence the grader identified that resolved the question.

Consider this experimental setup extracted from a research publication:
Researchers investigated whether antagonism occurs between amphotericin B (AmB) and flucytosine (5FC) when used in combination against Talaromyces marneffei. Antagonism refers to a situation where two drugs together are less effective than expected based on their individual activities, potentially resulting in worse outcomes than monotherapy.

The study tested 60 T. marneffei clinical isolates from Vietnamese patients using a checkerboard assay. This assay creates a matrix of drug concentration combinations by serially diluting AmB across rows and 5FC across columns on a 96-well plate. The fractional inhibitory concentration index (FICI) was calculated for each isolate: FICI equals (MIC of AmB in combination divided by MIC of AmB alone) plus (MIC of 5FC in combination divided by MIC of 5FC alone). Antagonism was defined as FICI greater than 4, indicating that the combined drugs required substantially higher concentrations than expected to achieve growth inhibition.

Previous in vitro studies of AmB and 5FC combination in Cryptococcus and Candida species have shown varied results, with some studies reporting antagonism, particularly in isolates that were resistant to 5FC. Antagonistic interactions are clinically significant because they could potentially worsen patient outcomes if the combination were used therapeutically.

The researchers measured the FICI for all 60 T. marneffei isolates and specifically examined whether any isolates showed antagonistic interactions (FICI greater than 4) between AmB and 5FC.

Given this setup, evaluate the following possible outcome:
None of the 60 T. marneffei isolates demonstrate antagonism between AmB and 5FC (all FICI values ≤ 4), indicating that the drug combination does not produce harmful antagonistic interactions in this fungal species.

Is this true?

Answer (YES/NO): YES